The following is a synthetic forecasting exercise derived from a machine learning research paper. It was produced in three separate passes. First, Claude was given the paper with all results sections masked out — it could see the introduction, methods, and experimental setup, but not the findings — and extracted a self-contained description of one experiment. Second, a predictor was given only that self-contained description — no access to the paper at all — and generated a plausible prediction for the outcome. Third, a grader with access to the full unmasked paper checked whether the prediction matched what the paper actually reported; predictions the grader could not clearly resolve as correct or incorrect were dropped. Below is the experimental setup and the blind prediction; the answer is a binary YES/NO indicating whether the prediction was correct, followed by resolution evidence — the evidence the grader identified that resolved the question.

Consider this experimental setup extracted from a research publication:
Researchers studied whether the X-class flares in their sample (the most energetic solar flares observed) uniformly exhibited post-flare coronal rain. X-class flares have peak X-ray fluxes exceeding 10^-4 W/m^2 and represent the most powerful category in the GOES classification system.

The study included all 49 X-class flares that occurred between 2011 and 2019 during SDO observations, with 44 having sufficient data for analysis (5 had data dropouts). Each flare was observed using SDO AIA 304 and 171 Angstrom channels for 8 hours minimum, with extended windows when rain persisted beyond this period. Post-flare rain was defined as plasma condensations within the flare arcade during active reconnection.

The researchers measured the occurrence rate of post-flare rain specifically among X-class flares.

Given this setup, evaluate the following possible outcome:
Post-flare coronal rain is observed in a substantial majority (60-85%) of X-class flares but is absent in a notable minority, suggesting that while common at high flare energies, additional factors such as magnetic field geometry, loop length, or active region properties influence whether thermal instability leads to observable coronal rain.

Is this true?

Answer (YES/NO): NO